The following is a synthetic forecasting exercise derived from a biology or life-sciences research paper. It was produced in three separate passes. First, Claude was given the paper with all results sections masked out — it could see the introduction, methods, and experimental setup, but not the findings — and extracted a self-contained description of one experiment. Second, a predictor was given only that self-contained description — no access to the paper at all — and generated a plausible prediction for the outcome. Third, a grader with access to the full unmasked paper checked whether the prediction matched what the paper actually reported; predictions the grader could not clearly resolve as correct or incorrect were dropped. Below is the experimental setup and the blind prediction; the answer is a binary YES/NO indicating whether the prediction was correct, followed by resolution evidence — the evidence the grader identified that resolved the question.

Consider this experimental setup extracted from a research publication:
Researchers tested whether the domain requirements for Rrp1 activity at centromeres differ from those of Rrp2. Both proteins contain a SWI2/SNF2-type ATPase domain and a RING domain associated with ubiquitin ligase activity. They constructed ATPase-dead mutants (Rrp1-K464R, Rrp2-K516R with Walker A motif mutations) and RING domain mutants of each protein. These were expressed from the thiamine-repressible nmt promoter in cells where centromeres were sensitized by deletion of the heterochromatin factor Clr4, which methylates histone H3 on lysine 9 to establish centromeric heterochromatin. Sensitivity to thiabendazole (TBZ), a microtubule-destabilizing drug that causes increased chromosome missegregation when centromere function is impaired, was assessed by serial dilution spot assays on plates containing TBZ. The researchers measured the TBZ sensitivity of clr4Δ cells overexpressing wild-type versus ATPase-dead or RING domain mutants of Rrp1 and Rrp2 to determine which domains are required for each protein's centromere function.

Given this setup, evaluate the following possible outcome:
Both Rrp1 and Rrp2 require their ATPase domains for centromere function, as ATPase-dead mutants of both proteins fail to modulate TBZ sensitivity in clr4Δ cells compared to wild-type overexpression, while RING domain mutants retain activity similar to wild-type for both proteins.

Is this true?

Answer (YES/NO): NO